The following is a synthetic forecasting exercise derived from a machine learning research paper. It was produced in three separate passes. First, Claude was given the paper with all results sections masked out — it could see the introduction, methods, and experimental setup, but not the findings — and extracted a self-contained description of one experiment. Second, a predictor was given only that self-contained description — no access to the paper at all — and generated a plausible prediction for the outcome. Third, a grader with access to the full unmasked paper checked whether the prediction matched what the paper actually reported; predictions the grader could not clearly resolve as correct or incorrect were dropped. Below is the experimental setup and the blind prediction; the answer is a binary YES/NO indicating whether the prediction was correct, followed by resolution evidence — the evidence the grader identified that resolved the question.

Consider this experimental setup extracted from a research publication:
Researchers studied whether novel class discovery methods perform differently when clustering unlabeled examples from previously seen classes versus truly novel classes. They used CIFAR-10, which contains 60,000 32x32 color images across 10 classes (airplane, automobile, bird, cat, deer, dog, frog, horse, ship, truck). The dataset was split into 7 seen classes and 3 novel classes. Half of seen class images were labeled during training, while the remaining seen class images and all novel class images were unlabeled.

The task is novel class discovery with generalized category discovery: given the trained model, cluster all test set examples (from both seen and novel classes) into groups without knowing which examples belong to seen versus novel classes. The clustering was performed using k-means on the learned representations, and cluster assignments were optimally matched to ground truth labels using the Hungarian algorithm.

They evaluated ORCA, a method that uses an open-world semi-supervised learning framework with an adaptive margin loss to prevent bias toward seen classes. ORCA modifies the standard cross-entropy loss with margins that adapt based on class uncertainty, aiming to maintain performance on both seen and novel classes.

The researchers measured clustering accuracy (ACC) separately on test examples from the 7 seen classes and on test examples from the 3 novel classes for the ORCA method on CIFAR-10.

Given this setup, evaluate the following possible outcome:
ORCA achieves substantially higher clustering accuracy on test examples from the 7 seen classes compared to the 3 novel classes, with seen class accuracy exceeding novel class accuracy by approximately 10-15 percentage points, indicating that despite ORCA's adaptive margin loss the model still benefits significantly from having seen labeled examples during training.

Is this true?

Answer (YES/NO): NO